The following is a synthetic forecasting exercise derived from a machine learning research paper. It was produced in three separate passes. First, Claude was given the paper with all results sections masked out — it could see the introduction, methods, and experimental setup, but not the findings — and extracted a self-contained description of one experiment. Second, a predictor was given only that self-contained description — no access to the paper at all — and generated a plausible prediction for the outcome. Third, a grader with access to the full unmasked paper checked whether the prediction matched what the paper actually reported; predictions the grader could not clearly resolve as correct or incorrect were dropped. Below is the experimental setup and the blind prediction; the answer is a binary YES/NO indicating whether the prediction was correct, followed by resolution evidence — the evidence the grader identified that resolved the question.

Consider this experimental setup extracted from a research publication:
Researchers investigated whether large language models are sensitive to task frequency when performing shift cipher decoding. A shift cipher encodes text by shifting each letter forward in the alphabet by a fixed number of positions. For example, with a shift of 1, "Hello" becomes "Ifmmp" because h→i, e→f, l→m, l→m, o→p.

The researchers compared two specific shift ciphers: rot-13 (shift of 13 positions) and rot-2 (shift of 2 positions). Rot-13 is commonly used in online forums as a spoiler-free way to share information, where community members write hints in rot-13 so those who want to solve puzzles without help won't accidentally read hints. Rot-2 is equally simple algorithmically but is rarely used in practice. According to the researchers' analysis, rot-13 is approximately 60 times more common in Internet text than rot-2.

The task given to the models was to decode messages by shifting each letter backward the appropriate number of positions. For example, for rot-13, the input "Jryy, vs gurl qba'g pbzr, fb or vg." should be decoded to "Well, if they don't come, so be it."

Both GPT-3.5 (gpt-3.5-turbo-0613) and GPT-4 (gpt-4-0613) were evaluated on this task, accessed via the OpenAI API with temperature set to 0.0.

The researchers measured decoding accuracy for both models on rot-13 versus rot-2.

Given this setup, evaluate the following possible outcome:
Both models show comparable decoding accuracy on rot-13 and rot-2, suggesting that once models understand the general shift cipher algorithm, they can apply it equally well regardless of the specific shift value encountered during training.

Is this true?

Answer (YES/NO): NO